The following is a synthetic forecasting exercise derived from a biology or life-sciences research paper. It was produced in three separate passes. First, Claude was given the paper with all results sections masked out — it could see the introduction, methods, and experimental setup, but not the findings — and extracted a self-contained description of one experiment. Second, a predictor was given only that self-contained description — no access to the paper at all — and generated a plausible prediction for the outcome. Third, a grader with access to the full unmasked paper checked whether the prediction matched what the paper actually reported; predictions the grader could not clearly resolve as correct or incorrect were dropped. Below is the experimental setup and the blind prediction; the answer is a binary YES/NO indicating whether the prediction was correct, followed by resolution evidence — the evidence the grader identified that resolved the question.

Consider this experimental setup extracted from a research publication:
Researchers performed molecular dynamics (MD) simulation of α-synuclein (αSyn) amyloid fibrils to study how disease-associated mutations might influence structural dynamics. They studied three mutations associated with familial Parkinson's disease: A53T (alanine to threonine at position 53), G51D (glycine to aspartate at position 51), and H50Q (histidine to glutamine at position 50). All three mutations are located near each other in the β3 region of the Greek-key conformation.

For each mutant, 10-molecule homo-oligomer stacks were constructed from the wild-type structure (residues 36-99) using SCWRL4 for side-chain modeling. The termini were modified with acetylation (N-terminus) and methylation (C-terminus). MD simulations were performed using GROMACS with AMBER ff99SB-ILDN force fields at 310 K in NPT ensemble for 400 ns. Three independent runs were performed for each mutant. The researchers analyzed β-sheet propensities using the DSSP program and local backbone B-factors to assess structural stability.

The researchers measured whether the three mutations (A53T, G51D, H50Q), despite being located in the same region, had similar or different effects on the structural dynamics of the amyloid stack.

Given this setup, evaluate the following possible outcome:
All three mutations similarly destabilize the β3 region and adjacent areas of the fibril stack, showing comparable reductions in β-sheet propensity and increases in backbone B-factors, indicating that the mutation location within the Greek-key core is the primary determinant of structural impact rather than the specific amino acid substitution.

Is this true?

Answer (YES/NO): NO